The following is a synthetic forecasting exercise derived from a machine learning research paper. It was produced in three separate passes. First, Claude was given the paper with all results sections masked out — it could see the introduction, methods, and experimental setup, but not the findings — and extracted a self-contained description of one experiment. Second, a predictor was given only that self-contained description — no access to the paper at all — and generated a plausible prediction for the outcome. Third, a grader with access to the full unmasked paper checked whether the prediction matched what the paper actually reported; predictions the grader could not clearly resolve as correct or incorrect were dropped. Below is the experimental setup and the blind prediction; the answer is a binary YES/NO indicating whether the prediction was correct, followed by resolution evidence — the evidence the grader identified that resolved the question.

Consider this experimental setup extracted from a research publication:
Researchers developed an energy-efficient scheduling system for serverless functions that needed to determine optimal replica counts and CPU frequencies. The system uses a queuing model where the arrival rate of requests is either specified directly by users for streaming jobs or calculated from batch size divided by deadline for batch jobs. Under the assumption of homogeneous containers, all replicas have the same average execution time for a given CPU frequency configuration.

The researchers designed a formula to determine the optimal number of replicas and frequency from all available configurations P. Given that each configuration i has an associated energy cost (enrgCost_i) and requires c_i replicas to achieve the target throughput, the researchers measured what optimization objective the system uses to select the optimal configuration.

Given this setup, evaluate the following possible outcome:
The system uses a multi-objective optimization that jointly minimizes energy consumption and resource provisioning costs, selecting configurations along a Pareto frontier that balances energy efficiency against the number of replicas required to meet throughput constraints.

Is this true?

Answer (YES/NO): NO